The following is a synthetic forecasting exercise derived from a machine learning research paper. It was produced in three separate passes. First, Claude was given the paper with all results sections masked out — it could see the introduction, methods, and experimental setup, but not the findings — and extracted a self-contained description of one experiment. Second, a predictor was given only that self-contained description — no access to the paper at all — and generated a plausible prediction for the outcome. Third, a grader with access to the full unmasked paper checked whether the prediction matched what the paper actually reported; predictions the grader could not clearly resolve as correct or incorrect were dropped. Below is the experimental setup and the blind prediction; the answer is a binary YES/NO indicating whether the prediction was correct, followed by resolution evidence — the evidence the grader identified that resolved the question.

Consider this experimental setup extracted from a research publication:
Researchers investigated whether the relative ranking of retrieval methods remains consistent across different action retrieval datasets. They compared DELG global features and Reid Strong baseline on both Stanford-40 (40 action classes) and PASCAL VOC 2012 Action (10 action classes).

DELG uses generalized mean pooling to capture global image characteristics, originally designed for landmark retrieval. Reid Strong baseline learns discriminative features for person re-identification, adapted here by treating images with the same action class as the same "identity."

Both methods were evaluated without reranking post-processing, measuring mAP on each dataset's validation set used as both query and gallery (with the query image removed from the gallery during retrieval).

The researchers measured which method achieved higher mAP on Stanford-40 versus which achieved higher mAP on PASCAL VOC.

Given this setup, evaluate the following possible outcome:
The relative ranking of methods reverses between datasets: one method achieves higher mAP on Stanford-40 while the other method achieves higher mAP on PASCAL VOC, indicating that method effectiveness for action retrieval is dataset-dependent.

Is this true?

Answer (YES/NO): YES